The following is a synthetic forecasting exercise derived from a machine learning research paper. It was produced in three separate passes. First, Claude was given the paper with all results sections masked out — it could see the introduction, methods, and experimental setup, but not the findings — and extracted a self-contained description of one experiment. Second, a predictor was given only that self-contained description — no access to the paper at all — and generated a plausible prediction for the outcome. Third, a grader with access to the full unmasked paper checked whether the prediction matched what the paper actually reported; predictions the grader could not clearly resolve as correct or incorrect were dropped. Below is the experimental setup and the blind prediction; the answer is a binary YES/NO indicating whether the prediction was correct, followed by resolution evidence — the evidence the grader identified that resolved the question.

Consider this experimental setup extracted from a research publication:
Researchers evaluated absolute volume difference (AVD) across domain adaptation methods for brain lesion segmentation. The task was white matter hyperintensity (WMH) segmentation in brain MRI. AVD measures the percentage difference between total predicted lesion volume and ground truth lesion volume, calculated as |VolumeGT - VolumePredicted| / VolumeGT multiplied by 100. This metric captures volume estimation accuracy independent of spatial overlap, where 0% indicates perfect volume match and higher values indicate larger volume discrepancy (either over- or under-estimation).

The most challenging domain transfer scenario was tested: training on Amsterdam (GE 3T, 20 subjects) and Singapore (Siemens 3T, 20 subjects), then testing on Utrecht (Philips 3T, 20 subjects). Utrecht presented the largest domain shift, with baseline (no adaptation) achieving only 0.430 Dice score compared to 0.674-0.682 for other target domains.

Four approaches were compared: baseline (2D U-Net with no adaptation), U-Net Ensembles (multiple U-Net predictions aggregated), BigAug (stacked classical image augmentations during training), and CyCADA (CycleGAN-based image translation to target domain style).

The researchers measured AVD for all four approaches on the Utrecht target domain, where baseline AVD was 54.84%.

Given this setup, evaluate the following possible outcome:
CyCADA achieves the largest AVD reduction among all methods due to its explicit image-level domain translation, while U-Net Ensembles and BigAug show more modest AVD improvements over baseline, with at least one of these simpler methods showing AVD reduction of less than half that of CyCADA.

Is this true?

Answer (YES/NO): NO